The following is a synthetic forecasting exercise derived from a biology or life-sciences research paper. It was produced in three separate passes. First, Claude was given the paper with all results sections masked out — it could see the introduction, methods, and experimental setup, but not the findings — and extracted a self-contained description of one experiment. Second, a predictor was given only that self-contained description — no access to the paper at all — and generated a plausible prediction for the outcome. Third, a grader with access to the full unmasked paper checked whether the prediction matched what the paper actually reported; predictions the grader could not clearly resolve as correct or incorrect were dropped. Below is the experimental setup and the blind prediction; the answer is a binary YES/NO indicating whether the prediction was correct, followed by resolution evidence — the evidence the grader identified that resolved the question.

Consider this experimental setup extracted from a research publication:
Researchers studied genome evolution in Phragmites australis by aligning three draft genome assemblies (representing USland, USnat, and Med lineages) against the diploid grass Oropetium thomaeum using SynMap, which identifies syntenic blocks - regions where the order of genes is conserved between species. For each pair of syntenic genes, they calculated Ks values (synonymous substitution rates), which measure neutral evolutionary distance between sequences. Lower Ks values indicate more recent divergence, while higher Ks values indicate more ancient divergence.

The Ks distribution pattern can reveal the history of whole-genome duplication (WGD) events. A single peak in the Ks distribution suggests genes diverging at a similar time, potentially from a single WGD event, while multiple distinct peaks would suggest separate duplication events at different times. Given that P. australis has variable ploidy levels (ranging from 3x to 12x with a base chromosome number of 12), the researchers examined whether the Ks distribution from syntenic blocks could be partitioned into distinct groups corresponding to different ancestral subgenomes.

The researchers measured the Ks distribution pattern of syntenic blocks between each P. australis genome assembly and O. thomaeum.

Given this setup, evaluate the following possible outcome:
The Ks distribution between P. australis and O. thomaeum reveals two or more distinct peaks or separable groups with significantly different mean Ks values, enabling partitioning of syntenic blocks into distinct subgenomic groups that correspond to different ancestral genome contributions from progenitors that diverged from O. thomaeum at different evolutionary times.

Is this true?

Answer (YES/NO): YES